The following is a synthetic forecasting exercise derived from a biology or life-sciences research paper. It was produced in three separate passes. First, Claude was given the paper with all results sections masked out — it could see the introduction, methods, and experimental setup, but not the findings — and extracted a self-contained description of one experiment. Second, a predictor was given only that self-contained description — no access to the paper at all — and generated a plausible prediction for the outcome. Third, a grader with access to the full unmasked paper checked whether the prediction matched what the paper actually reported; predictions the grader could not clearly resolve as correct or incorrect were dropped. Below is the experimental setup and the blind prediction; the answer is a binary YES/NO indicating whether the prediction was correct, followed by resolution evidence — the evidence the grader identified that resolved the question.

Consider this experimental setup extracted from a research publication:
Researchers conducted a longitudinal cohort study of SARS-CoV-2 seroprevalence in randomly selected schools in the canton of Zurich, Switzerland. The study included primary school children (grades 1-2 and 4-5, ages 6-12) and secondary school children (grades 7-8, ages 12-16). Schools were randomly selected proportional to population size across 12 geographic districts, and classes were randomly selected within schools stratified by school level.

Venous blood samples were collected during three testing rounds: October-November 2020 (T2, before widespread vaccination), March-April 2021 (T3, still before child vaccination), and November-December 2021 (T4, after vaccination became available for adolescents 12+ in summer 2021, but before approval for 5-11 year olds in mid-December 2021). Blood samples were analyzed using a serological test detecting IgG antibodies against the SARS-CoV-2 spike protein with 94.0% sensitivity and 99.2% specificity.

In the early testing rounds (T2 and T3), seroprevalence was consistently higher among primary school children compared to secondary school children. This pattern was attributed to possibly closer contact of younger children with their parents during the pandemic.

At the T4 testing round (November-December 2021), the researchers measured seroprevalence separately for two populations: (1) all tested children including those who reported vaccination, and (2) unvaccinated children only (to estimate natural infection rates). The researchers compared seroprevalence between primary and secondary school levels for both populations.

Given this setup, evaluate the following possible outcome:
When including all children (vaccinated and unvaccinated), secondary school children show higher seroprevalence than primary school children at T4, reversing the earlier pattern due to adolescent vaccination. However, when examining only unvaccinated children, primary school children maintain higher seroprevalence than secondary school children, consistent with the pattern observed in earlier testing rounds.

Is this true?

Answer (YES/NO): NO